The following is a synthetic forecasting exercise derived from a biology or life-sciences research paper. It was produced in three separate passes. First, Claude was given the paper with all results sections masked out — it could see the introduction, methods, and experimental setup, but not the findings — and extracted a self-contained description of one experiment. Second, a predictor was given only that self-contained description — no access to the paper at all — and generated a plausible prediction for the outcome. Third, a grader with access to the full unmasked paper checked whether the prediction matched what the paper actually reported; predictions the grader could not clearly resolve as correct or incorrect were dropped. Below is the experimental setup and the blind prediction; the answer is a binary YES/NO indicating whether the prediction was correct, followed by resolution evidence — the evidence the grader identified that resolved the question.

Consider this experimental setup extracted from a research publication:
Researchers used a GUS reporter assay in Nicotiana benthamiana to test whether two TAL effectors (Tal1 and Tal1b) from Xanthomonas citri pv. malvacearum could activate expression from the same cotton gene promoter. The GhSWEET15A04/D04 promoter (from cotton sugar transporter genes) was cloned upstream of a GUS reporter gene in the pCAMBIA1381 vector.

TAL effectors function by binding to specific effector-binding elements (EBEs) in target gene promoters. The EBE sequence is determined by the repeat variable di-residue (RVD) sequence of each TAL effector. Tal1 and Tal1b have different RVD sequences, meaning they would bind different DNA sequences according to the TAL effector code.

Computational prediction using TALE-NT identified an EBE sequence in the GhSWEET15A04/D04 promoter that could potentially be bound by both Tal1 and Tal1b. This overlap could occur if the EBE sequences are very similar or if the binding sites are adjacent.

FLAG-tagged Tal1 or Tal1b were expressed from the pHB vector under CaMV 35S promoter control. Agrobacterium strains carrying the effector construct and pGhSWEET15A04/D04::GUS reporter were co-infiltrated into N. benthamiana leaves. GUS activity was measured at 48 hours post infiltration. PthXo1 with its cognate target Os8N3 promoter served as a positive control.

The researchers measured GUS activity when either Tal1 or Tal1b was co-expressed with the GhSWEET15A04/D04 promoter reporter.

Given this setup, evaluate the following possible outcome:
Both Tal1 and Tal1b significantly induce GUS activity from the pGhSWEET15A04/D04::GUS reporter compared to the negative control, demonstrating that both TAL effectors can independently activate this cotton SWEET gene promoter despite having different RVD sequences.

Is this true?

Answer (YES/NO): YES